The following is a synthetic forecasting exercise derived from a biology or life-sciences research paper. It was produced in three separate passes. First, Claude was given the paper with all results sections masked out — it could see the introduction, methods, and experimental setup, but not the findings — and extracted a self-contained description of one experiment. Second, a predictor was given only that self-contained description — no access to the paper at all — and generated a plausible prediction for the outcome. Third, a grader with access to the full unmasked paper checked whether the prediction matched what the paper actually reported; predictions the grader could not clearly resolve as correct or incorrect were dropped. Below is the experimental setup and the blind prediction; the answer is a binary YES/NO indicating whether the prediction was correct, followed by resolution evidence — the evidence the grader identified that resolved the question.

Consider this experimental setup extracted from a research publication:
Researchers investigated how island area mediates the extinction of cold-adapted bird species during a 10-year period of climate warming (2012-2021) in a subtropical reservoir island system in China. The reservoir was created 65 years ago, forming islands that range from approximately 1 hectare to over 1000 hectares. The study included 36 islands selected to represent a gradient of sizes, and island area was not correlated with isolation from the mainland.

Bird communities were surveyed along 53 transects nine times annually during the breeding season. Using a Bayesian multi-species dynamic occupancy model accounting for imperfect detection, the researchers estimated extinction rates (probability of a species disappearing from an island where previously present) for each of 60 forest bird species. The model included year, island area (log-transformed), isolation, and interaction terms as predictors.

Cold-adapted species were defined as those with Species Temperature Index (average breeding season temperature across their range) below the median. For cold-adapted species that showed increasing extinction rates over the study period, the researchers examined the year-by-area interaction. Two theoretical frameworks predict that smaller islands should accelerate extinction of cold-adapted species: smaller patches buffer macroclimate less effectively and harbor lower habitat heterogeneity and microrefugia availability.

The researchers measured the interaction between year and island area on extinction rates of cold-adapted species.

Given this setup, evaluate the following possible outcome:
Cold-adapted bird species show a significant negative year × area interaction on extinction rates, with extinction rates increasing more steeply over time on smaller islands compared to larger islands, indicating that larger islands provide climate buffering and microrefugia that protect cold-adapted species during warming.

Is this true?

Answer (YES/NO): NO